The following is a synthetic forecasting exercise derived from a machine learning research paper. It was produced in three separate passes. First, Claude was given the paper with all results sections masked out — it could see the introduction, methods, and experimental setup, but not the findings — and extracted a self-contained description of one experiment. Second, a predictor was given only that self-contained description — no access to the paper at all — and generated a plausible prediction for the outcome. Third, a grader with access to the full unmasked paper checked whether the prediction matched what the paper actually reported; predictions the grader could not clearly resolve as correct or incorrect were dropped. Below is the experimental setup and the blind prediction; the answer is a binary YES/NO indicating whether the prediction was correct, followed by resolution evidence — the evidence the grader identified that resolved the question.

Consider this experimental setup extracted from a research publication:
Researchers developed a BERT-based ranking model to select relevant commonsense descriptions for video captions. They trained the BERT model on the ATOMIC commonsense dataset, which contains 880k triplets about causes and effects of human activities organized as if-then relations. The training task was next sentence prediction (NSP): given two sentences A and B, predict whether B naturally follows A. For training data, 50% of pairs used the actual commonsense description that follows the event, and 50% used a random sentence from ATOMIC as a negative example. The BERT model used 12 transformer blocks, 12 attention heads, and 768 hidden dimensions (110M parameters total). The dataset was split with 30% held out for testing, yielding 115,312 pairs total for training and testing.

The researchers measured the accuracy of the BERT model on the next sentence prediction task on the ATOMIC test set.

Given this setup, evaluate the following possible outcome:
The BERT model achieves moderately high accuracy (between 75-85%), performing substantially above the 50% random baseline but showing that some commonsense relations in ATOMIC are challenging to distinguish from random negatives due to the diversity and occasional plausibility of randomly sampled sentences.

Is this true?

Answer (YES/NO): NO